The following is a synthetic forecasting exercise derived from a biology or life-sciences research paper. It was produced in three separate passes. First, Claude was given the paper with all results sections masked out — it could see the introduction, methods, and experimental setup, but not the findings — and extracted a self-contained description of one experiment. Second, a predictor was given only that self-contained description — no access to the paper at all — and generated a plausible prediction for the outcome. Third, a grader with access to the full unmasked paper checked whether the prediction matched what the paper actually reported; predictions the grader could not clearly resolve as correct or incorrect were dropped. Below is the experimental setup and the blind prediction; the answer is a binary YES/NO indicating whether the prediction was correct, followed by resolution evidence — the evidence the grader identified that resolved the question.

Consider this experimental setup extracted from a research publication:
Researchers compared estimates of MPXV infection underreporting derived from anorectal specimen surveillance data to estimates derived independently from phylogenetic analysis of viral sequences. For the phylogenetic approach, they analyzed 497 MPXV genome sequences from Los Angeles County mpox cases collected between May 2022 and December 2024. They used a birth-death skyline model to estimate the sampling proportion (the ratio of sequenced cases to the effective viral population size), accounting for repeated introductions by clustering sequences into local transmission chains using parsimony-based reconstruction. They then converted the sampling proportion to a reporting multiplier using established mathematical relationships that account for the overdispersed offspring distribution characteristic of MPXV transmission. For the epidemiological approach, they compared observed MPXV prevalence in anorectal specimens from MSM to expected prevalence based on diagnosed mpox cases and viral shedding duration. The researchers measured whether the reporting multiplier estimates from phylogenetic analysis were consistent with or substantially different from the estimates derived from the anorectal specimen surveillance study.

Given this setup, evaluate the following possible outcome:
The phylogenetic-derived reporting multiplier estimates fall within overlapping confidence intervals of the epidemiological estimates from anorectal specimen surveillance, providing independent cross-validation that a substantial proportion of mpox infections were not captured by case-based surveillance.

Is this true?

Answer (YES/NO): YES